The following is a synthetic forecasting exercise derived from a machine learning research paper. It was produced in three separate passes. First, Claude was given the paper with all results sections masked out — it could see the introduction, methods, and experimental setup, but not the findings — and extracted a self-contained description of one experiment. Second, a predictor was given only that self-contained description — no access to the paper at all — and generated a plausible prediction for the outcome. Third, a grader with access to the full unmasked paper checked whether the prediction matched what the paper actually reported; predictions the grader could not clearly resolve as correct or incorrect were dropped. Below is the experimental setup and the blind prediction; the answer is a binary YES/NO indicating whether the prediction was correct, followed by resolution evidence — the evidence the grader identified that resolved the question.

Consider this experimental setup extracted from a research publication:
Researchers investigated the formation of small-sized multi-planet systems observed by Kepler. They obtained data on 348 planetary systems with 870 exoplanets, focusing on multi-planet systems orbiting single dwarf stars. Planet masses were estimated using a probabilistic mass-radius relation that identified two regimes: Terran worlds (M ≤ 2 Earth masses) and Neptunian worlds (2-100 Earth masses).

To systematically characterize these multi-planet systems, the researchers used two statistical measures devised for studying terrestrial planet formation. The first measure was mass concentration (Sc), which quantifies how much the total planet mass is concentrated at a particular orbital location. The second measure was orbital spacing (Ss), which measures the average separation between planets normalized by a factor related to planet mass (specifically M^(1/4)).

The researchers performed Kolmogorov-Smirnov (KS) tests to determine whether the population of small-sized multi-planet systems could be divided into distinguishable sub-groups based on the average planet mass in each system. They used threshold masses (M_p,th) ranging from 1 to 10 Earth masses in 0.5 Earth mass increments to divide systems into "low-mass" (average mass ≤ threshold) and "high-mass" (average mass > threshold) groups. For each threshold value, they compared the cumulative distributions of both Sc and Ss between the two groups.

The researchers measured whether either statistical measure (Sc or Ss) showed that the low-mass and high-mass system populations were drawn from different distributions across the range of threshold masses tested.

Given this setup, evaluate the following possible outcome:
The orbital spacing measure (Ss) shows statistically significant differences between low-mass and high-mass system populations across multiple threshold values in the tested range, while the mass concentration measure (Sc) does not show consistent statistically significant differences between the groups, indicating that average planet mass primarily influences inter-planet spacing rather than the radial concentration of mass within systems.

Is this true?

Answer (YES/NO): NO